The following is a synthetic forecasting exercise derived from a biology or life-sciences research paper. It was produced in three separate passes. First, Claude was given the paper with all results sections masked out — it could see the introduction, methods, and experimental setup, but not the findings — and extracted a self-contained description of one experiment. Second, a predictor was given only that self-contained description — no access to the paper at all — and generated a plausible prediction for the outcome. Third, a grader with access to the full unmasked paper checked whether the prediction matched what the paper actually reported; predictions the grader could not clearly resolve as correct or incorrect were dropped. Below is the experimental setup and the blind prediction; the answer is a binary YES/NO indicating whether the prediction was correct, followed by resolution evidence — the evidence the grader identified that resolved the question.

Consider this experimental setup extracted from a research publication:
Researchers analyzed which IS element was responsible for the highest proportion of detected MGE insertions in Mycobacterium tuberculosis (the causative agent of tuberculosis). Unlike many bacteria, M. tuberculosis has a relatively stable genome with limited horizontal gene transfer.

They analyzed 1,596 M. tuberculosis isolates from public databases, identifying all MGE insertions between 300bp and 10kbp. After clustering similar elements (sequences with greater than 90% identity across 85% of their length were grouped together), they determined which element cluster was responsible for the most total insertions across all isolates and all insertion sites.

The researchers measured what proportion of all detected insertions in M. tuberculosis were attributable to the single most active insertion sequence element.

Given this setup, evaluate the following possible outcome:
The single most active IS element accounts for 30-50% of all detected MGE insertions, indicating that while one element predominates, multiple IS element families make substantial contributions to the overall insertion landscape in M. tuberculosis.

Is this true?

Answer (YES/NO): NO